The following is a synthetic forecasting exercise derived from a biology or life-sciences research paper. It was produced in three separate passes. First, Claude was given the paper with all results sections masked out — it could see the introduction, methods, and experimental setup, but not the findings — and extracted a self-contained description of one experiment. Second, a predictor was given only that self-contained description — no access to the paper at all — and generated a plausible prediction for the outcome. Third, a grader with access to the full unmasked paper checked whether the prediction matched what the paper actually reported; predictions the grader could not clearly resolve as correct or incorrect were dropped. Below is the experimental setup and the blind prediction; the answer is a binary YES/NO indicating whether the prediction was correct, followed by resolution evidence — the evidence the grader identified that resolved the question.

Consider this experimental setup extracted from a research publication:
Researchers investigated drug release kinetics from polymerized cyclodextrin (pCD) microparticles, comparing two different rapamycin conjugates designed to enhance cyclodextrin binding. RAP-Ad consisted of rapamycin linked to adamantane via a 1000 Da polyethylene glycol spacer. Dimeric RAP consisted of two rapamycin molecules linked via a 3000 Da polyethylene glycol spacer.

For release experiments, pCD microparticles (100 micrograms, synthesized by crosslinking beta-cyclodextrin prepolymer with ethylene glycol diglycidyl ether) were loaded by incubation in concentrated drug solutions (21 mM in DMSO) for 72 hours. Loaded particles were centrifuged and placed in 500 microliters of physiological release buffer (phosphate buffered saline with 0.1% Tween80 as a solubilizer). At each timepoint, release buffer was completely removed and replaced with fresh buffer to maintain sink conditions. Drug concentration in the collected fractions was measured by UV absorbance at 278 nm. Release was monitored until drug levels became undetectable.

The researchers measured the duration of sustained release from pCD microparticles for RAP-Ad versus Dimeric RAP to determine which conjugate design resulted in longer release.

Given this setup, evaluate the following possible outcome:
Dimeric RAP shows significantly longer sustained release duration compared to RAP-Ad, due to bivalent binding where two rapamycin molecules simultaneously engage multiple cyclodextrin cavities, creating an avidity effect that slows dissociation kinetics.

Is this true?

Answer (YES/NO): NO